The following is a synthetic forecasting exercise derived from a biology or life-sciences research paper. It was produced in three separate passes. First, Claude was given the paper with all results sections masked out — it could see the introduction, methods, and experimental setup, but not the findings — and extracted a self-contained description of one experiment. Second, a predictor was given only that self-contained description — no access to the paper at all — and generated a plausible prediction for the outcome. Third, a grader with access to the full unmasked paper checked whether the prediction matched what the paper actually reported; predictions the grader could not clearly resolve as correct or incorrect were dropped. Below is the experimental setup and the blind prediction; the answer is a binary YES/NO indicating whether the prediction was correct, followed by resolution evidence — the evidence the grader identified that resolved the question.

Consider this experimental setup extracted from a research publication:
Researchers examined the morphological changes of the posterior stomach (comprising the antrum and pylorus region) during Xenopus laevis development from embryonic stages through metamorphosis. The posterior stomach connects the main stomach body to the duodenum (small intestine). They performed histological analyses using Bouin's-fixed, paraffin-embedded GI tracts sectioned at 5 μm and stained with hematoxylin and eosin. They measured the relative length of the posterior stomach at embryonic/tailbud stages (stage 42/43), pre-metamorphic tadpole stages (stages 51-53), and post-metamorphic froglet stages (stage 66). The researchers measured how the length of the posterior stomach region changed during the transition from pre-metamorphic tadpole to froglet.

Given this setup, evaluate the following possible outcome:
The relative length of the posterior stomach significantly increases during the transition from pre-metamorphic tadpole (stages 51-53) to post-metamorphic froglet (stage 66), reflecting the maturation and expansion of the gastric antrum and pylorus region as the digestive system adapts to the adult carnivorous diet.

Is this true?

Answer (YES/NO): NO